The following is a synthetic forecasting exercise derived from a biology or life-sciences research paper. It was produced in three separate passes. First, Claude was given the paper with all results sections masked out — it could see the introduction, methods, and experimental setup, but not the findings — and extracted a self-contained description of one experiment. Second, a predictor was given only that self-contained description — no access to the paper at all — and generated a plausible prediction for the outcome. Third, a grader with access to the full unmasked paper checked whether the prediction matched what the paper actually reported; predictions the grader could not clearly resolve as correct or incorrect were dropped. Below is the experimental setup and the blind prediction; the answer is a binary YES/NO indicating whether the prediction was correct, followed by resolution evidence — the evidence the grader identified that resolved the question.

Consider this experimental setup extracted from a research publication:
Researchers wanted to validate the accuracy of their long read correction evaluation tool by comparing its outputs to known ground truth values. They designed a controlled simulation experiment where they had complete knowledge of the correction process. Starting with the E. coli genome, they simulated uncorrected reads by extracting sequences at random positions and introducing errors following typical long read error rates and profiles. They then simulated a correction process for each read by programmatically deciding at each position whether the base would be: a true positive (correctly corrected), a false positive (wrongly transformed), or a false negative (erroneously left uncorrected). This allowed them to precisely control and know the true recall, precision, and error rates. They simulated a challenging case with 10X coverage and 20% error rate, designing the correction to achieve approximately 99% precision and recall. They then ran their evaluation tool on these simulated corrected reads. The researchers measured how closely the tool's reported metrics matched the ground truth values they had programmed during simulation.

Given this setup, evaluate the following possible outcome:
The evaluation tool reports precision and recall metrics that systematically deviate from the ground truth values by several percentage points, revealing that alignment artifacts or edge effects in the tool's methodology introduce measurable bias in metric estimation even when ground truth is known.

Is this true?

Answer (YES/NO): NO